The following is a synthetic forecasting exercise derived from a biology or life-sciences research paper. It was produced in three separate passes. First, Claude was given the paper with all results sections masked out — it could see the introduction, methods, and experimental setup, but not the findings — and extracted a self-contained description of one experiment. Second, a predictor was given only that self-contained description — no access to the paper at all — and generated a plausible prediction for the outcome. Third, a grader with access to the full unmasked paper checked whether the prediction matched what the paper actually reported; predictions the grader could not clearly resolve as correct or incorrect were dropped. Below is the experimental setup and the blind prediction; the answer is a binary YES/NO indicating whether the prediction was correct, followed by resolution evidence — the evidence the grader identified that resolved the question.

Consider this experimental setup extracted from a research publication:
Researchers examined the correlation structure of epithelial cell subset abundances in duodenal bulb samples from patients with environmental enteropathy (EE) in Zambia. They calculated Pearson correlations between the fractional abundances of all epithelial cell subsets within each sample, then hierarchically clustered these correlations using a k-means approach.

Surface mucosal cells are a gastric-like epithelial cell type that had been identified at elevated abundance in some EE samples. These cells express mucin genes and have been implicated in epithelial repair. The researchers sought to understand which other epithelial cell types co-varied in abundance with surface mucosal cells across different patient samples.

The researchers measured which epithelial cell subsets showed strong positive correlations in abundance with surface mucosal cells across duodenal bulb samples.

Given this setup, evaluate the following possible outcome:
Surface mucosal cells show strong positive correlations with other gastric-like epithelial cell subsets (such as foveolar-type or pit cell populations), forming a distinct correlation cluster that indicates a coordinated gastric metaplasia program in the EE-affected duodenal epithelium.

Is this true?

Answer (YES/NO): NO